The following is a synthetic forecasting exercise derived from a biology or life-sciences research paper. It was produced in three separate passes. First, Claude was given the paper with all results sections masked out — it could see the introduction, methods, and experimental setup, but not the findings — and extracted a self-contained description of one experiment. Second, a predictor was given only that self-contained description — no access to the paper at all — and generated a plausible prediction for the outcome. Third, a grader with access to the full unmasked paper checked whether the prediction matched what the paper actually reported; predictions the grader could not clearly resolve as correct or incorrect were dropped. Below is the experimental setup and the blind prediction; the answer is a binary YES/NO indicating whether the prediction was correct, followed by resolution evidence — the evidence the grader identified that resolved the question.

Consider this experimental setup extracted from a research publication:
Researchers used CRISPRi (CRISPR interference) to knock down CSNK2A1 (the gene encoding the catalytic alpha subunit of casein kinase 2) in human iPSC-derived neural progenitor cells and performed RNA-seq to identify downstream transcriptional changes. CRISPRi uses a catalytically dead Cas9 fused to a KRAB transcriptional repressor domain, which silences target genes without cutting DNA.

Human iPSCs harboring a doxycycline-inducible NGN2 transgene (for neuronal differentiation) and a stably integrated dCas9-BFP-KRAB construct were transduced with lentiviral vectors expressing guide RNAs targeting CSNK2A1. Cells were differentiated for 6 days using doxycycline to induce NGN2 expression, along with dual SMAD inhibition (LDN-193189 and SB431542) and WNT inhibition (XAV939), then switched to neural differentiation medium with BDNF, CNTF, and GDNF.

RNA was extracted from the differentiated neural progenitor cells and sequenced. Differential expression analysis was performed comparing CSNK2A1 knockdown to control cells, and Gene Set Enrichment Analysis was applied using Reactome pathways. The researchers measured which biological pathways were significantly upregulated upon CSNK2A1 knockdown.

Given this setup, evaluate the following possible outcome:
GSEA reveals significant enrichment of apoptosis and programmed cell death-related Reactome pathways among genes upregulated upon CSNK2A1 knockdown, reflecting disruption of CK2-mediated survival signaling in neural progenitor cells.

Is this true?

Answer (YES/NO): NO